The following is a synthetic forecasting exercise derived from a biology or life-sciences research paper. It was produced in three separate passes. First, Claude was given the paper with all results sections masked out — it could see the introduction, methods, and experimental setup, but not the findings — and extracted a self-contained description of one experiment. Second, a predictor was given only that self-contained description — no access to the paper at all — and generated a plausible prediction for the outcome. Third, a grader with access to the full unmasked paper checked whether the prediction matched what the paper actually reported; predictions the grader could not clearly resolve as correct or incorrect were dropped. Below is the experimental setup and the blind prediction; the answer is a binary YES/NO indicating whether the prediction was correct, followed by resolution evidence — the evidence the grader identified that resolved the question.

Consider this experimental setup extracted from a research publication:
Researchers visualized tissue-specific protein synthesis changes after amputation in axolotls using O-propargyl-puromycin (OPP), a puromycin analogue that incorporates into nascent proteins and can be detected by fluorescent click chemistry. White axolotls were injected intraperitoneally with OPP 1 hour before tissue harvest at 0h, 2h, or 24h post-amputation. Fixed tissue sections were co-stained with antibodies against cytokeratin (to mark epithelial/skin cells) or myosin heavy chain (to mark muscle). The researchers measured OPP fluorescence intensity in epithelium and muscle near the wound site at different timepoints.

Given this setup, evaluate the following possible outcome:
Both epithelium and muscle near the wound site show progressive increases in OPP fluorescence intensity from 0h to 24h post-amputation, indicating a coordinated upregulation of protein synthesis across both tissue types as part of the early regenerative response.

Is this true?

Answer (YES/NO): NO